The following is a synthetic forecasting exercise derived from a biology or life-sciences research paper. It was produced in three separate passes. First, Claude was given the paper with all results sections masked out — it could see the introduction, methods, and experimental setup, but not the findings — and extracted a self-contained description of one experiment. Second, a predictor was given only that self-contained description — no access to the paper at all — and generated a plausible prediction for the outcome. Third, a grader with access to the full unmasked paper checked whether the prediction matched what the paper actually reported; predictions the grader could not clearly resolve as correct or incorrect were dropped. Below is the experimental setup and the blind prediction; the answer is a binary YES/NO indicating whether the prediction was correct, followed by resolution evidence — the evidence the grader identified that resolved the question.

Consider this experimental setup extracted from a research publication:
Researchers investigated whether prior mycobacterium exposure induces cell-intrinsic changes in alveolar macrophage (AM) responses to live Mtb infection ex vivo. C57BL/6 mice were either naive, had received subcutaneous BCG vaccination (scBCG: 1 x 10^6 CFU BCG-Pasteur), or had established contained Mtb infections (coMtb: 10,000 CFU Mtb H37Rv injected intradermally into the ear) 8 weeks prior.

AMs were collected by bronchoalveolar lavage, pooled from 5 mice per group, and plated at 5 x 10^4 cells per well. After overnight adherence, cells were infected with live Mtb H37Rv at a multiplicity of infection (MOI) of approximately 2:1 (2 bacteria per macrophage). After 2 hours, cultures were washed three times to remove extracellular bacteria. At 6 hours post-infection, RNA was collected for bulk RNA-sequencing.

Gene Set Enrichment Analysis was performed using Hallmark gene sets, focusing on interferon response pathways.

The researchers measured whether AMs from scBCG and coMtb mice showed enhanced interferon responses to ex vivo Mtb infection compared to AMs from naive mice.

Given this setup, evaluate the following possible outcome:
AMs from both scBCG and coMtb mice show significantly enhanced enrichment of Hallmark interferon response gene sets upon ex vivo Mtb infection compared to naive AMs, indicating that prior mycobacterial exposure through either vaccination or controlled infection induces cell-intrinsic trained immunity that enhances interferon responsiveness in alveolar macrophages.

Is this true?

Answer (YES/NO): YES